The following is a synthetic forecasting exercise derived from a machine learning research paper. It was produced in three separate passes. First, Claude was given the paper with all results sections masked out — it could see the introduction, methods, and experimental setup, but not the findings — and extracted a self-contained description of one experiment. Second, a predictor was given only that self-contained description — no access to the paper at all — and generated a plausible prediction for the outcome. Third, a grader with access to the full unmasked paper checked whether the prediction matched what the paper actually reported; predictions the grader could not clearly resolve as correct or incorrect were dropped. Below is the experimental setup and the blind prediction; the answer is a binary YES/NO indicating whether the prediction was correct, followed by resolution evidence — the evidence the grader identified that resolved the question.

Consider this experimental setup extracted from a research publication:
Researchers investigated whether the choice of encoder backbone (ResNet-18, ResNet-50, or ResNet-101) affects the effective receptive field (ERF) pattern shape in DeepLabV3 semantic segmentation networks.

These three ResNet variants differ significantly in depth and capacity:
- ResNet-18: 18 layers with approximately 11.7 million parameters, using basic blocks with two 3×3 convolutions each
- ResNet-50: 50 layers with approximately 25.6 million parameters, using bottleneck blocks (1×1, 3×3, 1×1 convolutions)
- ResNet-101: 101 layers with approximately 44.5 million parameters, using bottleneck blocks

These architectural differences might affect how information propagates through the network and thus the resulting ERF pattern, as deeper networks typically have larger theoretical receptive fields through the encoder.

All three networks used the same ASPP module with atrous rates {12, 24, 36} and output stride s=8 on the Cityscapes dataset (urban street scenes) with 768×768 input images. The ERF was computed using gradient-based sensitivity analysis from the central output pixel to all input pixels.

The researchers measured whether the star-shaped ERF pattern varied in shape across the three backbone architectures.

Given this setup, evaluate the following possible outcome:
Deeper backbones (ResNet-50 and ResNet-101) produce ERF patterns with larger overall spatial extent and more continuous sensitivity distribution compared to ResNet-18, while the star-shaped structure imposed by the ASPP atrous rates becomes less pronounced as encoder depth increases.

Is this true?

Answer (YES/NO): NO